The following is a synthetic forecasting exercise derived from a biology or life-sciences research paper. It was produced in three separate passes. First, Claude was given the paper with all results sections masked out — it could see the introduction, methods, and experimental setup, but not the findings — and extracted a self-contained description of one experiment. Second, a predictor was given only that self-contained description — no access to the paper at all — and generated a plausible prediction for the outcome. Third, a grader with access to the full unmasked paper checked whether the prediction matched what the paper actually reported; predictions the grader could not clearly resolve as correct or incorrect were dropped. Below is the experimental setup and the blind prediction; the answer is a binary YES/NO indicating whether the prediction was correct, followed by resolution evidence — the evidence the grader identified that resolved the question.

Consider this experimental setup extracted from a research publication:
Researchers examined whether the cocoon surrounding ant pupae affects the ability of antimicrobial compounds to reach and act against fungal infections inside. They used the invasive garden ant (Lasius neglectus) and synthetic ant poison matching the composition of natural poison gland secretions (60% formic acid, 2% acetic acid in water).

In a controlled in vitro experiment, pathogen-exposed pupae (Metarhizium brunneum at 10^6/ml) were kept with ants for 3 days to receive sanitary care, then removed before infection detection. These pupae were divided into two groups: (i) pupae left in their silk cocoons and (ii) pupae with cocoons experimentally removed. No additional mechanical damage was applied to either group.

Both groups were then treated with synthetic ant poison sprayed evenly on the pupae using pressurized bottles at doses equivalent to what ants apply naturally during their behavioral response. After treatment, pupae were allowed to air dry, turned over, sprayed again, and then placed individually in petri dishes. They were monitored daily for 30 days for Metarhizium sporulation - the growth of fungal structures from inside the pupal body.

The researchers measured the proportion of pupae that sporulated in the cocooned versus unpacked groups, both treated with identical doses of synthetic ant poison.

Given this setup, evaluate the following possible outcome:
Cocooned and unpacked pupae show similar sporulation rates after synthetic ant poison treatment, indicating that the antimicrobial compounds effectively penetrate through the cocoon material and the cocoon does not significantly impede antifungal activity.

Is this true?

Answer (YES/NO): NO